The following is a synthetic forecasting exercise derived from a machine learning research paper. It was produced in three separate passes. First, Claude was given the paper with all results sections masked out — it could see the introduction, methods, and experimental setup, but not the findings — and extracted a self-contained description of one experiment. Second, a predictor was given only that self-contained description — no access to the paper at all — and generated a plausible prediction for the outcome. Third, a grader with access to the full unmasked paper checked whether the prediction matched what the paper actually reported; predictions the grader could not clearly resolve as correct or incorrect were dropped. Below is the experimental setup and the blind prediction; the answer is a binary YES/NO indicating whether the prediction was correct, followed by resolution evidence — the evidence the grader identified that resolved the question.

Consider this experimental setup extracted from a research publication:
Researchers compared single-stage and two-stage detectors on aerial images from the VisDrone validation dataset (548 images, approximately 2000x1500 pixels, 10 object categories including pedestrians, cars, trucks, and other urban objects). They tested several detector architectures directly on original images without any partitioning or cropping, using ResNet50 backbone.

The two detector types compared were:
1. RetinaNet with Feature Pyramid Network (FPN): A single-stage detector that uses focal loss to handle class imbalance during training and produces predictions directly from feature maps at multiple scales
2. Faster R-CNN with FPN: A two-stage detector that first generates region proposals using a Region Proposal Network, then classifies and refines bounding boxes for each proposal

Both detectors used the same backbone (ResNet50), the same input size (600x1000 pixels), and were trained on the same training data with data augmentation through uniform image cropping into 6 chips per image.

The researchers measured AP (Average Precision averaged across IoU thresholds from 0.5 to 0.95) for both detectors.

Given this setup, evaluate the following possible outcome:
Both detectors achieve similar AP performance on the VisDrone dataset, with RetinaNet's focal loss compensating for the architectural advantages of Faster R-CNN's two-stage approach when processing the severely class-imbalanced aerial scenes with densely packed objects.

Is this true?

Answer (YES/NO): NO